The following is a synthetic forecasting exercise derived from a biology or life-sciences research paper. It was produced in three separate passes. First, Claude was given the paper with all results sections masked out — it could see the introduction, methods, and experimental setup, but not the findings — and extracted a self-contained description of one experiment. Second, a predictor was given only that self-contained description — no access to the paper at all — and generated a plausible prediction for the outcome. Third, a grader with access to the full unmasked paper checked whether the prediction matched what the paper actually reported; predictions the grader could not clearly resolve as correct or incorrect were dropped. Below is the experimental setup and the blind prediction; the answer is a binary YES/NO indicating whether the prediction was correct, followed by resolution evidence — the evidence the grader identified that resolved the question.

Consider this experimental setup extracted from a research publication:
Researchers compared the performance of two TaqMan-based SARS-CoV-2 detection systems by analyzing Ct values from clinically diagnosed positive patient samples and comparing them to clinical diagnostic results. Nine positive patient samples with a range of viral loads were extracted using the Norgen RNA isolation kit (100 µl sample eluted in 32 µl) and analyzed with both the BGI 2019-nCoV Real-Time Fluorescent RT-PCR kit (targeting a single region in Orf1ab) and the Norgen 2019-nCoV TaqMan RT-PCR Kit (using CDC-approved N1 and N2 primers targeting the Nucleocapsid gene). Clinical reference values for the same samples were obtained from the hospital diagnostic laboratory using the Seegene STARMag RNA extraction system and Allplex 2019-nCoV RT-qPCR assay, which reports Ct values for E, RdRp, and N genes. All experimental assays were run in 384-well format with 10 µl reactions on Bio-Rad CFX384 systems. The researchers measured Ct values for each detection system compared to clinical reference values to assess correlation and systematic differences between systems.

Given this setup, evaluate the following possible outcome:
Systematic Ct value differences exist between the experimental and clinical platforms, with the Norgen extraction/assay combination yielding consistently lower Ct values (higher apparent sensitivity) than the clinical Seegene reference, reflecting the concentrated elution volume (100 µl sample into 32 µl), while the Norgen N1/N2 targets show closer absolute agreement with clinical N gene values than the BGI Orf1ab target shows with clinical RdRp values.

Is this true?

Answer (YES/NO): NO